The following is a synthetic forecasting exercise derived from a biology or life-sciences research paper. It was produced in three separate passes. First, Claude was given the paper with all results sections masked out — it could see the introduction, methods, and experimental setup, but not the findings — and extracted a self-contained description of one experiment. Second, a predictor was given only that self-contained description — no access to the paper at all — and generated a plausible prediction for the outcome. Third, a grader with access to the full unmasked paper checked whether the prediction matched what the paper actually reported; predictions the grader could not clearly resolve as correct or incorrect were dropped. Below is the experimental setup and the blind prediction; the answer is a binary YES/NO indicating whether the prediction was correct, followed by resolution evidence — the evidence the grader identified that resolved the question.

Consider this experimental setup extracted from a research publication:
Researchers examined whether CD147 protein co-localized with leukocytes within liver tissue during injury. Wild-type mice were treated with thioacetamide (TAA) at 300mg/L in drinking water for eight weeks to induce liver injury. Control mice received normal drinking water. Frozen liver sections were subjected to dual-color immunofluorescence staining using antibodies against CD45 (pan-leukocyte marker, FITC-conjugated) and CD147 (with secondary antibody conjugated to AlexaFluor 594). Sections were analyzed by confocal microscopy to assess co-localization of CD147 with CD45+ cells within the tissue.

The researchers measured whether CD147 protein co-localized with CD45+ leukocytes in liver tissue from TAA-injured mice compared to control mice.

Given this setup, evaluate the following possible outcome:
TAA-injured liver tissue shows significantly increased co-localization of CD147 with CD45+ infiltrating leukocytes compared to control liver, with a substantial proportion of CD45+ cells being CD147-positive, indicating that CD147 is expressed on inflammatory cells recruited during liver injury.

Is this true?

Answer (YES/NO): YES